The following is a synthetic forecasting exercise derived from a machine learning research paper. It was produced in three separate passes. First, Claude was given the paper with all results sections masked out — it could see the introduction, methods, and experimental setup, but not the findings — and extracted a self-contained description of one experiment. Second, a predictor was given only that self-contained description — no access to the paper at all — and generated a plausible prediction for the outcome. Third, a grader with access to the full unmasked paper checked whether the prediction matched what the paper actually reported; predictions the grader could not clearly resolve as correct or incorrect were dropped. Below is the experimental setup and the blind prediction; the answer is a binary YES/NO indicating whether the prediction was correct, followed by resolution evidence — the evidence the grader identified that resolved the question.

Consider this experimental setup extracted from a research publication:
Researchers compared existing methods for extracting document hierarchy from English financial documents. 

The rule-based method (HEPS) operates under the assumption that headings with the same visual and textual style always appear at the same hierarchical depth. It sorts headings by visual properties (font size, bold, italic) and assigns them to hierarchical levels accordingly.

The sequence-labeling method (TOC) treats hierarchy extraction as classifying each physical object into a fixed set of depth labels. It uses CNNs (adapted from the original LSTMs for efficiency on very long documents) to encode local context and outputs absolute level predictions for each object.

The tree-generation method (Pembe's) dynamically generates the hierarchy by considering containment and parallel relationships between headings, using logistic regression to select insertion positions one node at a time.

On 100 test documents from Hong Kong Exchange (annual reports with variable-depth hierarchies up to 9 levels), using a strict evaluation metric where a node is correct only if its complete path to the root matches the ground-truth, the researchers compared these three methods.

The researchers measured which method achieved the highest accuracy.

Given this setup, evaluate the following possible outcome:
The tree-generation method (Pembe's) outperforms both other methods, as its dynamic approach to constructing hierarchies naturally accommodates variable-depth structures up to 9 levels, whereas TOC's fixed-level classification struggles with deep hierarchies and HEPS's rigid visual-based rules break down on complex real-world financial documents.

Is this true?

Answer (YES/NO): YES